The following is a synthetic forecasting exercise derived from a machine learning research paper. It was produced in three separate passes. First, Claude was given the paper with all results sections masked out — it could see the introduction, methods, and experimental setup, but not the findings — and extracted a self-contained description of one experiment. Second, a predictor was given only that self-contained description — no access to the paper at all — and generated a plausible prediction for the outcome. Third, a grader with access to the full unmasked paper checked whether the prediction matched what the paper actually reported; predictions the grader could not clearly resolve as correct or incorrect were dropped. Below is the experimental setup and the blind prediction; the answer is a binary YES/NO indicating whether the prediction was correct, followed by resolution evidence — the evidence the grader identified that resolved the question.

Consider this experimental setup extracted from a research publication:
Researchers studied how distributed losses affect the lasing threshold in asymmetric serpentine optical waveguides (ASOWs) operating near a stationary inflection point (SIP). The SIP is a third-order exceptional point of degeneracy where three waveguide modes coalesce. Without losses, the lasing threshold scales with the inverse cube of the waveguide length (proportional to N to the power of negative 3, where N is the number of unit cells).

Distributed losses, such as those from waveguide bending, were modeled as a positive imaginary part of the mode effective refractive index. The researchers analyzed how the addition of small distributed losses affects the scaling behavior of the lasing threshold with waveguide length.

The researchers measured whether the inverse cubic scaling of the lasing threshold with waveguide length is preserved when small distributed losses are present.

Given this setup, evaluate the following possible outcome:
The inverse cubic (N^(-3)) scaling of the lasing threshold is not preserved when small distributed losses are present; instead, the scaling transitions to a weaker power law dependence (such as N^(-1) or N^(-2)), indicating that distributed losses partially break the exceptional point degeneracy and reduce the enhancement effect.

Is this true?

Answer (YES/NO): NO